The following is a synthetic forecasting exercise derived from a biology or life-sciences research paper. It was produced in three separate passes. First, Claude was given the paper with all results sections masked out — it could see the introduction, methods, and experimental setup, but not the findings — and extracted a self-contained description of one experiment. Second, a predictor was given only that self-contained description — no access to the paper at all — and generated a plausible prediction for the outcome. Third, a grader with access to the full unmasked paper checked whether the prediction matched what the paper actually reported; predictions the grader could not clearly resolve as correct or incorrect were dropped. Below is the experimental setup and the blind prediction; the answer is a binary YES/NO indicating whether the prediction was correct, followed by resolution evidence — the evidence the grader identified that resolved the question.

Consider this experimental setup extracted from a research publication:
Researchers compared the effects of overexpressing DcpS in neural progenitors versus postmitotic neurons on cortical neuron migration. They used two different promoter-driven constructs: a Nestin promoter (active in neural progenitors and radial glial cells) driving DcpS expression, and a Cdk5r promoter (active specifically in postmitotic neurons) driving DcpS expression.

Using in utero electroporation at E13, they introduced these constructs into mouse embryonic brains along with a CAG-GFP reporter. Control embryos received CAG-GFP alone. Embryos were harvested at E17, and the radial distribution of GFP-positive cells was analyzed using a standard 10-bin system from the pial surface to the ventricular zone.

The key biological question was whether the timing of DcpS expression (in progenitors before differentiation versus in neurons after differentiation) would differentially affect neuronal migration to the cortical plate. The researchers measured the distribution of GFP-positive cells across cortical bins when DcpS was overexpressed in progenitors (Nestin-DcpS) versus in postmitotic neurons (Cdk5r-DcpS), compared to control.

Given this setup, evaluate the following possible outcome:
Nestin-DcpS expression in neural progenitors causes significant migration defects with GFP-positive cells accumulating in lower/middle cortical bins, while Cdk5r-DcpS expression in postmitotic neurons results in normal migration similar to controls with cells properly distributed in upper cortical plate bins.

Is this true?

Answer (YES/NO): NO